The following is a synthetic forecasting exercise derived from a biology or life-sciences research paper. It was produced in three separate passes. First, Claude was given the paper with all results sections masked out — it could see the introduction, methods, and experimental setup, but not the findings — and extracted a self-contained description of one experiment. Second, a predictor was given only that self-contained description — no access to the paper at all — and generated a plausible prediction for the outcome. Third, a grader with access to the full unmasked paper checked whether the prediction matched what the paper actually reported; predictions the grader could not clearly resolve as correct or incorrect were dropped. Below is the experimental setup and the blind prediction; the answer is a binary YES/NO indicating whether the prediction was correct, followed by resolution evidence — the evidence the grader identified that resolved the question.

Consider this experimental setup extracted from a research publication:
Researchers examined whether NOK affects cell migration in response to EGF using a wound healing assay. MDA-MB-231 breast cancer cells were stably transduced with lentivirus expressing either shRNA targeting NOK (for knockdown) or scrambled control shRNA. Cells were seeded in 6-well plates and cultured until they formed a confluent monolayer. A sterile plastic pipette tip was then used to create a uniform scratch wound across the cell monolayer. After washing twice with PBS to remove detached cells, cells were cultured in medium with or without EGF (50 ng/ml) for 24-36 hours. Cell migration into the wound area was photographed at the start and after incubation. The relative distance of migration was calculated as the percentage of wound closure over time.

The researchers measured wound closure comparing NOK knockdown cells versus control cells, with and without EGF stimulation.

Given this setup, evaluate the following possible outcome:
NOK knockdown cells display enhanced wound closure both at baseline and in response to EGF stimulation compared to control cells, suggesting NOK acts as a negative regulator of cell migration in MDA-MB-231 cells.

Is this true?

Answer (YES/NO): NO